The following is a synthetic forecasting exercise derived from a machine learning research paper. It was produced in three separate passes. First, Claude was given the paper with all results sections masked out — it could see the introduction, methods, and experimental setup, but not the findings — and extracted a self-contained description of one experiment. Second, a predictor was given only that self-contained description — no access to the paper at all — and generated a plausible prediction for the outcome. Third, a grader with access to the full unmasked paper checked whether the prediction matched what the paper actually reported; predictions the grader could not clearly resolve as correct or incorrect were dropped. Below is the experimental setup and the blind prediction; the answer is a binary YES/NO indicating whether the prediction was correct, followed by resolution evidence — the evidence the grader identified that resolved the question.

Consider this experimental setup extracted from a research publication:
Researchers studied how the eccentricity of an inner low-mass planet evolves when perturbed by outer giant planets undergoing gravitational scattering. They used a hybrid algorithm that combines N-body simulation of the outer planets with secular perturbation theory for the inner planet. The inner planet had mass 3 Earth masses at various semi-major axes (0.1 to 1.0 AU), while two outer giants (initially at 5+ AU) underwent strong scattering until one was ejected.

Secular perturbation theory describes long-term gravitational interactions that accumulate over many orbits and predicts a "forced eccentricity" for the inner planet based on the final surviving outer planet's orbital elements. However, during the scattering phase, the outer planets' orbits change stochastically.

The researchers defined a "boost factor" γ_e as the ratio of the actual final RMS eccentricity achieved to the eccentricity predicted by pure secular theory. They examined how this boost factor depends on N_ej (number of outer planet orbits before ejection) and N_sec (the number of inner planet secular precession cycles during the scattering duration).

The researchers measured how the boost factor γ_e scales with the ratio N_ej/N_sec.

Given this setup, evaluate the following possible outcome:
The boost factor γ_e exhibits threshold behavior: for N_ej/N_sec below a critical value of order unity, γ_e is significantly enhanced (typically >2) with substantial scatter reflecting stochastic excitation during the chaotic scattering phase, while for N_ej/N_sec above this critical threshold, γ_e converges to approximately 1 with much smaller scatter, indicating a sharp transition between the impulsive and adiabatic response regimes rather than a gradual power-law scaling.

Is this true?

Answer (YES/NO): NO